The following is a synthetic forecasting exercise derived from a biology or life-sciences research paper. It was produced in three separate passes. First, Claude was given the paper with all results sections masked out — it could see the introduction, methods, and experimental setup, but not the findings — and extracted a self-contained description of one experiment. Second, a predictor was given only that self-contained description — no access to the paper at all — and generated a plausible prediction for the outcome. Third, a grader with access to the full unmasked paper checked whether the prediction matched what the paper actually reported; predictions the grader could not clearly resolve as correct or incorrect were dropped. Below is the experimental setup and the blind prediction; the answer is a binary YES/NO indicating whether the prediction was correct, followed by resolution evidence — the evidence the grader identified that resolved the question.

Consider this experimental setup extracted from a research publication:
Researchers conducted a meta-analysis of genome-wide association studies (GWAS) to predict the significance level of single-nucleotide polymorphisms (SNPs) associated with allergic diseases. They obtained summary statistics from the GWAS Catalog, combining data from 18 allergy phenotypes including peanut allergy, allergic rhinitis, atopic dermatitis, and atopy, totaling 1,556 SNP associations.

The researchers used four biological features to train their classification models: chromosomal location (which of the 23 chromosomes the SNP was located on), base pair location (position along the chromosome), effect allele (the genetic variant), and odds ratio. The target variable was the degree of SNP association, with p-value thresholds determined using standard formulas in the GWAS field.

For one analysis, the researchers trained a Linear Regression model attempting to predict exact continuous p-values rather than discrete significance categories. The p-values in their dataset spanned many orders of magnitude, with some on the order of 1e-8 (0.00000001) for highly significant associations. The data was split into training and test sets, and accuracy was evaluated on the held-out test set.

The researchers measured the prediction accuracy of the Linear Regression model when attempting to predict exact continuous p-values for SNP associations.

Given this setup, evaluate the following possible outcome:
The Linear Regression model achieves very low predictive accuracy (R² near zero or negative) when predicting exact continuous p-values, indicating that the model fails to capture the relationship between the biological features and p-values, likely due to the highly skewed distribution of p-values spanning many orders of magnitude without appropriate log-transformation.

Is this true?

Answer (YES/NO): NO